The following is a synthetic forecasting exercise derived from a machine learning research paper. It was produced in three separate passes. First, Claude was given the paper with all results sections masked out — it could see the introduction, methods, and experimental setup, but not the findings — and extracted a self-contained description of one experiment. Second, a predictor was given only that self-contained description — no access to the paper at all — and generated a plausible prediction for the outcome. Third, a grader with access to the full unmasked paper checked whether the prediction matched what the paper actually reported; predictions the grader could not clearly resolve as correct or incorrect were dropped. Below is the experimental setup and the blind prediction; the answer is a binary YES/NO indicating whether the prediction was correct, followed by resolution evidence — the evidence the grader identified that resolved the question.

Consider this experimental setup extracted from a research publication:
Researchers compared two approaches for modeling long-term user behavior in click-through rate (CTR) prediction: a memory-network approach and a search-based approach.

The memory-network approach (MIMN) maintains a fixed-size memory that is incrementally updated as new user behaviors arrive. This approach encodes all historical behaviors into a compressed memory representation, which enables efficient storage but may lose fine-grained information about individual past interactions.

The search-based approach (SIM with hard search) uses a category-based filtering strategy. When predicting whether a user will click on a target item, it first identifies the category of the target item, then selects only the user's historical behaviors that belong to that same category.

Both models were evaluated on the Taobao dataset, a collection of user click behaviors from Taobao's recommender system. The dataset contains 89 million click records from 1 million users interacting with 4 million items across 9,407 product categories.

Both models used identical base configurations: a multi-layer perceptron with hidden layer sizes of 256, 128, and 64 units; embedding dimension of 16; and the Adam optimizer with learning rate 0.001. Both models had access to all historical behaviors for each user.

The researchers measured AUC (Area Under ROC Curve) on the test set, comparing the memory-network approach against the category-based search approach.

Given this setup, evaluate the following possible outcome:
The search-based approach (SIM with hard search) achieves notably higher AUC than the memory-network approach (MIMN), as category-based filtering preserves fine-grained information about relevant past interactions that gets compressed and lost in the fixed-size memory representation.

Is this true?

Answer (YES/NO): YES